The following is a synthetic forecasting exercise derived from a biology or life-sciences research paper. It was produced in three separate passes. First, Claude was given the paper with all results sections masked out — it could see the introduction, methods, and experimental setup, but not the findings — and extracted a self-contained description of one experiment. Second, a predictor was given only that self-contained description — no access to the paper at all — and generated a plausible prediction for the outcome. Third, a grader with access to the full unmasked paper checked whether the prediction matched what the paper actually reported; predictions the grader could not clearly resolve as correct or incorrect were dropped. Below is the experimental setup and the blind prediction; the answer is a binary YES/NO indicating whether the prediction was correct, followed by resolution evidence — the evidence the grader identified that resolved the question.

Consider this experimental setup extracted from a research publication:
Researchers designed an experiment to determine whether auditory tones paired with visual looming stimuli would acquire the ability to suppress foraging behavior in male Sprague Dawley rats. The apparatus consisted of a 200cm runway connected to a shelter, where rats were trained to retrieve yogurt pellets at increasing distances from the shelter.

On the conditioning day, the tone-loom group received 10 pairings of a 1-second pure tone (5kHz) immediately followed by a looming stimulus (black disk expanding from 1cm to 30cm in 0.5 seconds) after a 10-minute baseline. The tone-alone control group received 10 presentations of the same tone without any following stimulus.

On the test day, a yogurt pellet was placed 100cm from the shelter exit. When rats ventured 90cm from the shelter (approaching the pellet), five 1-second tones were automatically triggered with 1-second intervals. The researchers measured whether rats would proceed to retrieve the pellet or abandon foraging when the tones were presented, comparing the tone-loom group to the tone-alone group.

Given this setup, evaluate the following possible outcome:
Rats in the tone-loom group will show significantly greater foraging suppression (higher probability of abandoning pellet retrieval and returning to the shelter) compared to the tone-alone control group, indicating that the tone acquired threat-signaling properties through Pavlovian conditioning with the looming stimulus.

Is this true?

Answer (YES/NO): NO